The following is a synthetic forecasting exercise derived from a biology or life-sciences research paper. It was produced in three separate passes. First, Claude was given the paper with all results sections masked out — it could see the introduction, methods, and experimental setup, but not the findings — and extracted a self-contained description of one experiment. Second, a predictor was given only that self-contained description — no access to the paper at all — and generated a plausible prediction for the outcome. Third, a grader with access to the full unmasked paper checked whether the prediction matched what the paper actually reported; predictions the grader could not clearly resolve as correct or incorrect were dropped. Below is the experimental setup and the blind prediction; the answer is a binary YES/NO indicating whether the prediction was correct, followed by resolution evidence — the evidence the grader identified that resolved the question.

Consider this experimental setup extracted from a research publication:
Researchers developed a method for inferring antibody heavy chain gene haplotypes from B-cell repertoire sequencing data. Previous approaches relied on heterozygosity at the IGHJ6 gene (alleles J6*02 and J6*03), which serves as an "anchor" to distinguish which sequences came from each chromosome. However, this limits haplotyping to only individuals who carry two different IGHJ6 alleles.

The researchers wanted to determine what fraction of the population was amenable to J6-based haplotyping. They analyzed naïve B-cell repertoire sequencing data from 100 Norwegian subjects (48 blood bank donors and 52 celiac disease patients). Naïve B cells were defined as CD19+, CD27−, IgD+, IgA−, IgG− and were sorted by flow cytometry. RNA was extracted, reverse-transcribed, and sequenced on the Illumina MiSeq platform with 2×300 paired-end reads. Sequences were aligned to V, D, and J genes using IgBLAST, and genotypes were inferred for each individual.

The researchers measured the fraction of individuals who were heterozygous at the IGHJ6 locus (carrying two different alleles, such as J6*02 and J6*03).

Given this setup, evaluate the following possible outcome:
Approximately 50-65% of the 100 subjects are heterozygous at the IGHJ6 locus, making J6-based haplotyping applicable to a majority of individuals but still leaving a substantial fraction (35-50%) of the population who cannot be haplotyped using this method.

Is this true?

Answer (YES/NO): NO